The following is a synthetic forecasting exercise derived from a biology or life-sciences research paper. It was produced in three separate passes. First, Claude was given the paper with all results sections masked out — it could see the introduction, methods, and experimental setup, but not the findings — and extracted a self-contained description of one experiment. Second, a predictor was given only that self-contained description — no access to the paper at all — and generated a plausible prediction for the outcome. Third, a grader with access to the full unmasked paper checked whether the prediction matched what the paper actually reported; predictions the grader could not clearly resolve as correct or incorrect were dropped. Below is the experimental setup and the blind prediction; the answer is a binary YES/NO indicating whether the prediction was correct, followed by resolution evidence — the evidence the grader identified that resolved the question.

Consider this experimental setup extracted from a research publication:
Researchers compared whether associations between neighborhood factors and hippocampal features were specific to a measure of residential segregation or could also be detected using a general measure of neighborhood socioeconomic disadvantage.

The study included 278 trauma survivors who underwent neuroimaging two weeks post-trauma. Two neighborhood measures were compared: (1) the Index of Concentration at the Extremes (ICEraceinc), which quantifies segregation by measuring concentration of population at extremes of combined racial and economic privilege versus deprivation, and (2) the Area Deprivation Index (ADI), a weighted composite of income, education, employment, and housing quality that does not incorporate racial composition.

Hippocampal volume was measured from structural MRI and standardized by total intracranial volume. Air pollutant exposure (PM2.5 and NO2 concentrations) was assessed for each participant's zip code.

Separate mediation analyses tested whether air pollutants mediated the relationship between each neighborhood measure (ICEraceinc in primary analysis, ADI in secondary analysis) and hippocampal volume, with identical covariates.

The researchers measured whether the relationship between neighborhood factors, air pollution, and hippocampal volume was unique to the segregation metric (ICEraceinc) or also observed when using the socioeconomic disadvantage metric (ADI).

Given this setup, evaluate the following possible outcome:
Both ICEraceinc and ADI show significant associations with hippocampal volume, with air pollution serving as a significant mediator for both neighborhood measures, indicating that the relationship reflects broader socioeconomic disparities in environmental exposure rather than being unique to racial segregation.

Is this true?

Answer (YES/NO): NO